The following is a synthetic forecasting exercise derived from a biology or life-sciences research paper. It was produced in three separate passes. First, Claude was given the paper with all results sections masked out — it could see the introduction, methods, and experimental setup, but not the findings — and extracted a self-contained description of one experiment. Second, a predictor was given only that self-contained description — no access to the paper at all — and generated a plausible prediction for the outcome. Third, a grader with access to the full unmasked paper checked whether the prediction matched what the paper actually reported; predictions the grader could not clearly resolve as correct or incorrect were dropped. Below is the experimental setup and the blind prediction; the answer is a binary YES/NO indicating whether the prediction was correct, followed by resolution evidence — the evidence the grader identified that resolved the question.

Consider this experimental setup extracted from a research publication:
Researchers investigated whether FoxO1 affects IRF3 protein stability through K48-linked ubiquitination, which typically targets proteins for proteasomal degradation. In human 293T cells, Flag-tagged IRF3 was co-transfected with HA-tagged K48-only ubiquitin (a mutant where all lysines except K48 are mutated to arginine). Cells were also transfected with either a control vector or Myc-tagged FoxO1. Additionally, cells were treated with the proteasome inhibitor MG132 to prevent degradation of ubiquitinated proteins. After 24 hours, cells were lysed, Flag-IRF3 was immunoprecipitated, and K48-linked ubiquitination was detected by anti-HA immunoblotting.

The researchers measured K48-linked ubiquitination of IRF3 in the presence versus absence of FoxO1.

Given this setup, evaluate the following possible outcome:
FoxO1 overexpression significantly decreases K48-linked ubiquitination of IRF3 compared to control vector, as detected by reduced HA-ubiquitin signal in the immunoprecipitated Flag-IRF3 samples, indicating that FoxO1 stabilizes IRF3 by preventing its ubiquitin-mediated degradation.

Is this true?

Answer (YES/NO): NO